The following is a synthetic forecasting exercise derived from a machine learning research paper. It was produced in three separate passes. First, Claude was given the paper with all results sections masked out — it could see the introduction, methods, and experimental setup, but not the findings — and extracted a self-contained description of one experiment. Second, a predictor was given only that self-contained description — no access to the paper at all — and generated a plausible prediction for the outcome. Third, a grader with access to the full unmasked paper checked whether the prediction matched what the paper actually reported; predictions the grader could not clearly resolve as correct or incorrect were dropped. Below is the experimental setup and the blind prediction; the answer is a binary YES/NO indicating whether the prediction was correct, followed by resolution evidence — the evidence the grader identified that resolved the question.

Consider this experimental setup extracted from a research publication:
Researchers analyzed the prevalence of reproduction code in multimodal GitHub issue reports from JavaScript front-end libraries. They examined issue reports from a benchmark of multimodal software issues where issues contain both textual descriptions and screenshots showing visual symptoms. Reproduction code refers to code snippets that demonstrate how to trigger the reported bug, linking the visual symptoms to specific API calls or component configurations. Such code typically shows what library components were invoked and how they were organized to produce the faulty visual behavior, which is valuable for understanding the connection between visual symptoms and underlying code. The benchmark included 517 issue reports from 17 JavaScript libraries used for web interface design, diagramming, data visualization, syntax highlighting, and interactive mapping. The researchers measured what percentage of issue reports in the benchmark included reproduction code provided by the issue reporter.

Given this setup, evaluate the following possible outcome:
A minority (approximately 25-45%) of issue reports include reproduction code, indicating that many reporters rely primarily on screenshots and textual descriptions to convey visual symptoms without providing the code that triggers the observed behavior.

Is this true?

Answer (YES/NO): NO